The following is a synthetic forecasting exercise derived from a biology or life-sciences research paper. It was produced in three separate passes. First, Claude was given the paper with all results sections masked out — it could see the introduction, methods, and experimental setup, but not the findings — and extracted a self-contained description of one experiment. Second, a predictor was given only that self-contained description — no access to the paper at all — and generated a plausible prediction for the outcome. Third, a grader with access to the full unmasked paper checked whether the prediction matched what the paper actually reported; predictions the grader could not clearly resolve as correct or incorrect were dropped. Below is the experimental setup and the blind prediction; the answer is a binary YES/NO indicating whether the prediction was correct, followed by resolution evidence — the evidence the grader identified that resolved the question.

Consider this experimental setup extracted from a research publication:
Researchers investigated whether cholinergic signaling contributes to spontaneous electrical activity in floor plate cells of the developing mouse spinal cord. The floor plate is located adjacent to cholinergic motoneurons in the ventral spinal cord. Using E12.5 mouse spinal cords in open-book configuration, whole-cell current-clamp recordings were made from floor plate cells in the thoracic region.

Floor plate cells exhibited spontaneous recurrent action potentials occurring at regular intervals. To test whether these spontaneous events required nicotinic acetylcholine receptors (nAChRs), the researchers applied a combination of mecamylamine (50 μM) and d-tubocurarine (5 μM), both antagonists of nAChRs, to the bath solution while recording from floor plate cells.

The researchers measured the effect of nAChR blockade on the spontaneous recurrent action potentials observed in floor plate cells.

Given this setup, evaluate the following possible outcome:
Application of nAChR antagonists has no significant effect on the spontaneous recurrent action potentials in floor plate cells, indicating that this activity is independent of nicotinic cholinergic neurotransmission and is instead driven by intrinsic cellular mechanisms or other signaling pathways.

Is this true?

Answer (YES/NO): NO